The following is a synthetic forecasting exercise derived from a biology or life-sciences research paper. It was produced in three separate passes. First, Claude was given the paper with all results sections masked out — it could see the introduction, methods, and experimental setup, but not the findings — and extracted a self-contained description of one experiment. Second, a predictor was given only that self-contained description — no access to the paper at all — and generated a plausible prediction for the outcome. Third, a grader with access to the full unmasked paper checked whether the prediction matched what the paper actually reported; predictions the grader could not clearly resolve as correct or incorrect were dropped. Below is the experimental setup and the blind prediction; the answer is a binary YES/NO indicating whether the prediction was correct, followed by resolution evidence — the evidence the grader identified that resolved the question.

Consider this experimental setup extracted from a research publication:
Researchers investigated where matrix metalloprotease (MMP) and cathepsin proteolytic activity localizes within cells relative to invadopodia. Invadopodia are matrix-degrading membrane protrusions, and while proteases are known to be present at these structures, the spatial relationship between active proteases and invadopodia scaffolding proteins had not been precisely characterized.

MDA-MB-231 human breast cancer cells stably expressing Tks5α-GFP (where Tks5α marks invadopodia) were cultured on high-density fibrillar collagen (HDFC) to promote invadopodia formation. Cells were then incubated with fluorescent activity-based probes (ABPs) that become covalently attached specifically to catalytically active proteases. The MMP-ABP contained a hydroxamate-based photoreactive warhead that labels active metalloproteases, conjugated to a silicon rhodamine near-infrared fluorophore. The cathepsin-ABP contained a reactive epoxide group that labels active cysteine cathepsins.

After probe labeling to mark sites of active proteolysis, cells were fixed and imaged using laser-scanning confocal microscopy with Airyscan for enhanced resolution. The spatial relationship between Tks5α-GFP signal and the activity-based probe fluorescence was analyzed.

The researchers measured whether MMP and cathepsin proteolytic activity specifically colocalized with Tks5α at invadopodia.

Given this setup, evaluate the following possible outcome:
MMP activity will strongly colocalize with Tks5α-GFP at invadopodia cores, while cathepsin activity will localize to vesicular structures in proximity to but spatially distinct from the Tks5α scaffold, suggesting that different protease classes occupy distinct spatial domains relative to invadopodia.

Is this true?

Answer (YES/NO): NO